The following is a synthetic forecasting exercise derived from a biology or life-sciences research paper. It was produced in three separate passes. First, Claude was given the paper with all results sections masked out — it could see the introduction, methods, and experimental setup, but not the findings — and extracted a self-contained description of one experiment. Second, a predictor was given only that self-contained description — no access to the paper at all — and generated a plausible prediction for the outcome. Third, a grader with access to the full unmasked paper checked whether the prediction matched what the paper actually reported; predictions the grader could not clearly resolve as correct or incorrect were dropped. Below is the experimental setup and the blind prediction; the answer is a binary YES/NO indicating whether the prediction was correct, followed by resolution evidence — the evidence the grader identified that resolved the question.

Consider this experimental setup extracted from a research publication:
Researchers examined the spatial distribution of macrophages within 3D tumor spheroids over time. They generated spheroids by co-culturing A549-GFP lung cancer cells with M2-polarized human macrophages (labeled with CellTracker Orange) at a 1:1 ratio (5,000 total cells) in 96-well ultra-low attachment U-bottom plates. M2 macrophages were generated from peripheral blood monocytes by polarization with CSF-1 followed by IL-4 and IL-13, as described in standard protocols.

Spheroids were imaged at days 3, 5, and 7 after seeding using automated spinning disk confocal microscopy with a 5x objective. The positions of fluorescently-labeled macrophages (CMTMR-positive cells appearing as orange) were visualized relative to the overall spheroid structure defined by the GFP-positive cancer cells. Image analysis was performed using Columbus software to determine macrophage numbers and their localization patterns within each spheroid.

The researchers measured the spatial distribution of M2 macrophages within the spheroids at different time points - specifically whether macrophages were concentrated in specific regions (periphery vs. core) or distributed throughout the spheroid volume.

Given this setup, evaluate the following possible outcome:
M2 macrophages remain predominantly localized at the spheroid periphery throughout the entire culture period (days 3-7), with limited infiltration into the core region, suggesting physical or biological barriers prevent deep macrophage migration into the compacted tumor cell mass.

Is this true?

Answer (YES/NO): NO